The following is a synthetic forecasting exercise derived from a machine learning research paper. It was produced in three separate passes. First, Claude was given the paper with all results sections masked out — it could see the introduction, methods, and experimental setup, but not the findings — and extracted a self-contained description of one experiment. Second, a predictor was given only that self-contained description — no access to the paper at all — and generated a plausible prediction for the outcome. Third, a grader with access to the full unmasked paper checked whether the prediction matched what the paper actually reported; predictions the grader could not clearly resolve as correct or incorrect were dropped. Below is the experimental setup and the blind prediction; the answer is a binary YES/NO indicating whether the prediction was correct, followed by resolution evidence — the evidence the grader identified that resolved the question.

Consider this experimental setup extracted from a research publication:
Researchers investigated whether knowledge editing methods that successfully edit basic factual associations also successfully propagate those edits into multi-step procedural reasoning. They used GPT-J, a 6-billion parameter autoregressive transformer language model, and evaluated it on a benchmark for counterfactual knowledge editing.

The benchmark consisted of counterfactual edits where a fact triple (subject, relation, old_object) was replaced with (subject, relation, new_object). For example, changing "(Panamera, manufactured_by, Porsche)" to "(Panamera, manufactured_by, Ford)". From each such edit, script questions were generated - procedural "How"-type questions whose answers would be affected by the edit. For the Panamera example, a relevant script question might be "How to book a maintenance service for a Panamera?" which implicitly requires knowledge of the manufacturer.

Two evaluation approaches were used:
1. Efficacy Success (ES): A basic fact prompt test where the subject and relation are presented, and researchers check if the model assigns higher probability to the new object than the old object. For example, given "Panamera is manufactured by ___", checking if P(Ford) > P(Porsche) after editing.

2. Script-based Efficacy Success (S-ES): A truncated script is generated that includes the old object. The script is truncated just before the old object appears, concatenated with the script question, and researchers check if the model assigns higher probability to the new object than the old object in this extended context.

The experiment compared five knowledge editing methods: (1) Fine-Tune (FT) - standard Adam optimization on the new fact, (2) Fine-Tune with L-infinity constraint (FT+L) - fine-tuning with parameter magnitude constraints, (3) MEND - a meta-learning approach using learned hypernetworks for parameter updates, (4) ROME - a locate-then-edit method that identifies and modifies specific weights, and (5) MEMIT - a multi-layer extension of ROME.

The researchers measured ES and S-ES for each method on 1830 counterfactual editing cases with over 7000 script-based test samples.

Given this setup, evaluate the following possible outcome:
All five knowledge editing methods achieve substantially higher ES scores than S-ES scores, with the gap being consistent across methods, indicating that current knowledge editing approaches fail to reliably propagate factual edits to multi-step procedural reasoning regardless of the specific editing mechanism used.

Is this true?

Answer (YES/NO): NO